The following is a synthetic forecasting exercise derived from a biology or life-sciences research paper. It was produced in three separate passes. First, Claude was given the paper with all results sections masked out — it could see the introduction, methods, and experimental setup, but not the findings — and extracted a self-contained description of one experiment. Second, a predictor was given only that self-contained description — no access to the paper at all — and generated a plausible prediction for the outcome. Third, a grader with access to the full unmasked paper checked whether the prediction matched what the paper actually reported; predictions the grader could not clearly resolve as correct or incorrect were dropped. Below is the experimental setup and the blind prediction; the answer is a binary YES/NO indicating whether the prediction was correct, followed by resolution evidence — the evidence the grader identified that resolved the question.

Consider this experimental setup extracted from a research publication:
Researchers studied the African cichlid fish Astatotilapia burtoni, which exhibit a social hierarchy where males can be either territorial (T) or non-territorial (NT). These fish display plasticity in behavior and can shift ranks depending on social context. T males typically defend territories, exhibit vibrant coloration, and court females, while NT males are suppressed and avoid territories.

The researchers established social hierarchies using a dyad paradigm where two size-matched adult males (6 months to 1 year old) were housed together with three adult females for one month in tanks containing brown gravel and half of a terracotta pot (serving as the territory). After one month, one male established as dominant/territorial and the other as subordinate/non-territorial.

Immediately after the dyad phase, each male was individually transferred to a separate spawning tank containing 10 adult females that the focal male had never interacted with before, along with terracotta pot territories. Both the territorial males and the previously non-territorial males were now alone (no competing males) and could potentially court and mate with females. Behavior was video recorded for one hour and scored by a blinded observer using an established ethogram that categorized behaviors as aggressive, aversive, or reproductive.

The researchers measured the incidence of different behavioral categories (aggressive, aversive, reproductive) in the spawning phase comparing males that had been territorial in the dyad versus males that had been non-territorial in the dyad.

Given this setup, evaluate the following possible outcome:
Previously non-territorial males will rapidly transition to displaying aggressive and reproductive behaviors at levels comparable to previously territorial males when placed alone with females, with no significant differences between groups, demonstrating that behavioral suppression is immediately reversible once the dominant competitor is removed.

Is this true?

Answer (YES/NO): YES